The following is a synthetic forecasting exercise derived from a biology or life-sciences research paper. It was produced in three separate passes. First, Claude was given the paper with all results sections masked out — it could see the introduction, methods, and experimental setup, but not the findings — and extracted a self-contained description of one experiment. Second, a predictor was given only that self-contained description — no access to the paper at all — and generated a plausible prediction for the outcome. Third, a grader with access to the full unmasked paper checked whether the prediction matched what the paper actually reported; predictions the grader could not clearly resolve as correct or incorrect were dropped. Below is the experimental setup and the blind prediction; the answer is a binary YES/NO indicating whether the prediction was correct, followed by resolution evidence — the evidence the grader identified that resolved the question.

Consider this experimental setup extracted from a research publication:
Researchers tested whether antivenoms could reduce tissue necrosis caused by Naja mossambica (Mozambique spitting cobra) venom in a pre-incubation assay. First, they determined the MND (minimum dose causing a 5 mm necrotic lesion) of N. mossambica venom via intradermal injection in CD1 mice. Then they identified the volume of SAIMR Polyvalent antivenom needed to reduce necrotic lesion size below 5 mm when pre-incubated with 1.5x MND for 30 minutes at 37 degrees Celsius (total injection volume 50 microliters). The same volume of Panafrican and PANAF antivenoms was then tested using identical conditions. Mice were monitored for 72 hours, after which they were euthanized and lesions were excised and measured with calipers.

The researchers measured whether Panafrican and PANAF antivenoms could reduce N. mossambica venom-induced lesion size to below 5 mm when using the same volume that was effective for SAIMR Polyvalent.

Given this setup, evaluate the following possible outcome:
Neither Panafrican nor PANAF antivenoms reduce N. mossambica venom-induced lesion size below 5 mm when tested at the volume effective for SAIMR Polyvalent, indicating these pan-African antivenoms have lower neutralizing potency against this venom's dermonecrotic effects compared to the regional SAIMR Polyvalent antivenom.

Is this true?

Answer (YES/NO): NO